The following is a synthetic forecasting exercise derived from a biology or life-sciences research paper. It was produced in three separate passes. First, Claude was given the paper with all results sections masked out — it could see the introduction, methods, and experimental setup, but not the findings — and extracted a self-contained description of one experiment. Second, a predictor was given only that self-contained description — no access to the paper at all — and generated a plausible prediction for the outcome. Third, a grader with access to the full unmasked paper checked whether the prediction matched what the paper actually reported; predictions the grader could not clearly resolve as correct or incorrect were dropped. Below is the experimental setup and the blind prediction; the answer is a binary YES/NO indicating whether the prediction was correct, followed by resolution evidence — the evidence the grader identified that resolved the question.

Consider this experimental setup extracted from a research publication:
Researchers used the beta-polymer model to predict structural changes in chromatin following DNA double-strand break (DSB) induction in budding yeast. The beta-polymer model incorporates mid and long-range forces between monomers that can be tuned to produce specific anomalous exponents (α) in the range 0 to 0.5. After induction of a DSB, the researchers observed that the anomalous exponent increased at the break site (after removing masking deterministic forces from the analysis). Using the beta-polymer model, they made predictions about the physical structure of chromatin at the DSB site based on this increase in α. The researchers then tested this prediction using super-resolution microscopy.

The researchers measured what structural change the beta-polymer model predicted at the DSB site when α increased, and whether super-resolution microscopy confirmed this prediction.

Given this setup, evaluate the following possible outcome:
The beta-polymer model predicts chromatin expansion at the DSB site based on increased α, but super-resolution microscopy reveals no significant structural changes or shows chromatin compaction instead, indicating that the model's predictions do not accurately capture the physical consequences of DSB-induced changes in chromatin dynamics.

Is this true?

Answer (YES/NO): NO